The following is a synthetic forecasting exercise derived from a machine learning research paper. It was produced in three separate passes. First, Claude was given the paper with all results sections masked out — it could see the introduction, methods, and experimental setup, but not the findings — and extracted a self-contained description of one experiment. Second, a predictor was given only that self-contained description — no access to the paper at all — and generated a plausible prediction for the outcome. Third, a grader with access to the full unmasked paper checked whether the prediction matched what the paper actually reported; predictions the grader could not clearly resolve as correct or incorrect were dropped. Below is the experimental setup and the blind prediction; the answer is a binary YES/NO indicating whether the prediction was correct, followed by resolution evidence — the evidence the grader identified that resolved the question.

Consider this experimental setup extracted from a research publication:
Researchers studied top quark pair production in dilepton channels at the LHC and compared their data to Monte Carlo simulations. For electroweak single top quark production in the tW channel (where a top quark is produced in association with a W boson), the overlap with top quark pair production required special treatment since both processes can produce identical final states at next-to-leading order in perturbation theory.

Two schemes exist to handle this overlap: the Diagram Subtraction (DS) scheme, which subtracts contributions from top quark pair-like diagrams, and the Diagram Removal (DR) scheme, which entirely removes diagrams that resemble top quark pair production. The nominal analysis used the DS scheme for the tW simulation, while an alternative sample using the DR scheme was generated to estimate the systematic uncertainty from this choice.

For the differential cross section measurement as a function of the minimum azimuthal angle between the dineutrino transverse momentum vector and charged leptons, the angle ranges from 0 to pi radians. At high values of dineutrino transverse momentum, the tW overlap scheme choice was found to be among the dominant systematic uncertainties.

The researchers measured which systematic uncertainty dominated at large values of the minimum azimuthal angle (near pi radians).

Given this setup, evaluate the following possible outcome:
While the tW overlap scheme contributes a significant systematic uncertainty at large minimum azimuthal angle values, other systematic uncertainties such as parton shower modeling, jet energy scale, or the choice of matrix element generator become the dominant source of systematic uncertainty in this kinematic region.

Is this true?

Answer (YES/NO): NO